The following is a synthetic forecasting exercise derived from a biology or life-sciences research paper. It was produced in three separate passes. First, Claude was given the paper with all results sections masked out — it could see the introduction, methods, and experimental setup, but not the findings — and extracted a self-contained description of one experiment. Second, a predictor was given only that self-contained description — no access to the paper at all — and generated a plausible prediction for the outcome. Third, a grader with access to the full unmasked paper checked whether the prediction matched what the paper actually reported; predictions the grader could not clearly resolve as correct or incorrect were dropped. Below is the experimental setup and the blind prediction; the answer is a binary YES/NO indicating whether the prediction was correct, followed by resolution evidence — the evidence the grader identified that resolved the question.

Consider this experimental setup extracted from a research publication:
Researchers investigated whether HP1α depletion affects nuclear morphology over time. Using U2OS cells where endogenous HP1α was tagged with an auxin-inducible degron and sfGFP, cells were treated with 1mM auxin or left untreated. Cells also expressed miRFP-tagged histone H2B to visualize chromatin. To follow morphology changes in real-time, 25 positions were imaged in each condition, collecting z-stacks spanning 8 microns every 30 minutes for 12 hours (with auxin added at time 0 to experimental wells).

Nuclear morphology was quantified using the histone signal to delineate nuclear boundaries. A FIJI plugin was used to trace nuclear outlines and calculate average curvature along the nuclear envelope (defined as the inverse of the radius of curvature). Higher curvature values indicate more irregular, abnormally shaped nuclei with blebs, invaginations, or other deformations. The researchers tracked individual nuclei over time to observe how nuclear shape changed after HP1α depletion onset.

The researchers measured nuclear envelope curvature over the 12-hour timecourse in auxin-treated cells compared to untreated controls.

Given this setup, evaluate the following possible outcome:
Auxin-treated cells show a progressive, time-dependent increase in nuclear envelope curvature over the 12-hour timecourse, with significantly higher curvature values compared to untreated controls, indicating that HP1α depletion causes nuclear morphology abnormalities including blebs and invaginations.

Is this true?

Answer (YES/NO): YES